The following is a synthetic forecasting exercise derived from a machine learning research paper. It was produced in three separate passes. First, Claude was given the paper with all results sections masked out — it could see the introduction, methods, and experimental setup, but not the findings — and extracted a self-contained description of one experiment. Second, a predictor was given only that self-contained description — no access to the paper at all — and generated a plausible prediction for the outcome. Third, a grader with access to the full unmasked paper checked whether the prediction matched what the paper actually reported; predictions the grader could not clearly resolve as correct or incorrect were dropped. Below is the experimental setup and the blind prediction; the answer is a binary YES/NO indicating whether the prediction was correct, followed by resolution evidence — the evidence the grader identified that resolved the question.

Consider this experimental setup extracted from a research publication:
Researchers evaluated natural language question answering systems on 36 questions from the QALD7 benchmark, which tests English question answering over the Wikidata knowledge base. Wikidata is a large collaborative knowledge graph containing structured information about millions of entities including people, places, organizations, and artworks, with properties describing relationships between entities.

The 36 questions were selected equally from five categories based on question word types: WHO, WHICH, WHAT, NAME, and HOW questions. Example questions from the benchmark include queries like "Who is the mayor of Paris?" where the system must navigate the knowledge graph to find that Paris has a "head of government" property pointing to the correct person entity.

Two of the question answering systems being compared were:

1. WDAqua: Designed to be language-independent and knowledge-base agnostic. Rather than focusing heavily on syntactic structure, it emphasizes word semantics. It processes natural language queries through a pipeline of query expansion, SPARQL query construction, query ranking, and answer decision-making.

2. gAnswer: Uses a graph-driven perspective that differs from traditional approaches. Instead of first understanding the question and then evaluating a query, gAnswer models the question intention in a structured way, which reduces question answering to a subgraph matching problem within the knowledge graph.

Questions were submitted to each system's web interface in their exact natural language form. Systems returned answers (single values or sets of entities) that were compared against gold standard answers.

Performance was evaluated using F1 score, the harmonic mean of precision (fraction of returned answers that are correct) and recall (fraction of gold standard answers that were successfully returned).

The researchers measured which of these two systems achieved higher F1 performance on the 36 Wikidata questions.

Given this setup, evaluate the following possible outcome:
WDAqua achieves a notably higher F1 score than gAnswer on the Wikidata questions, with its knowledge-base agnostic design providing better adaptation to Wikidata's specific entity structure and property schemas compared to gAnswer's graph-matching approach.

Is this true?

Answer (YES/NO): NO